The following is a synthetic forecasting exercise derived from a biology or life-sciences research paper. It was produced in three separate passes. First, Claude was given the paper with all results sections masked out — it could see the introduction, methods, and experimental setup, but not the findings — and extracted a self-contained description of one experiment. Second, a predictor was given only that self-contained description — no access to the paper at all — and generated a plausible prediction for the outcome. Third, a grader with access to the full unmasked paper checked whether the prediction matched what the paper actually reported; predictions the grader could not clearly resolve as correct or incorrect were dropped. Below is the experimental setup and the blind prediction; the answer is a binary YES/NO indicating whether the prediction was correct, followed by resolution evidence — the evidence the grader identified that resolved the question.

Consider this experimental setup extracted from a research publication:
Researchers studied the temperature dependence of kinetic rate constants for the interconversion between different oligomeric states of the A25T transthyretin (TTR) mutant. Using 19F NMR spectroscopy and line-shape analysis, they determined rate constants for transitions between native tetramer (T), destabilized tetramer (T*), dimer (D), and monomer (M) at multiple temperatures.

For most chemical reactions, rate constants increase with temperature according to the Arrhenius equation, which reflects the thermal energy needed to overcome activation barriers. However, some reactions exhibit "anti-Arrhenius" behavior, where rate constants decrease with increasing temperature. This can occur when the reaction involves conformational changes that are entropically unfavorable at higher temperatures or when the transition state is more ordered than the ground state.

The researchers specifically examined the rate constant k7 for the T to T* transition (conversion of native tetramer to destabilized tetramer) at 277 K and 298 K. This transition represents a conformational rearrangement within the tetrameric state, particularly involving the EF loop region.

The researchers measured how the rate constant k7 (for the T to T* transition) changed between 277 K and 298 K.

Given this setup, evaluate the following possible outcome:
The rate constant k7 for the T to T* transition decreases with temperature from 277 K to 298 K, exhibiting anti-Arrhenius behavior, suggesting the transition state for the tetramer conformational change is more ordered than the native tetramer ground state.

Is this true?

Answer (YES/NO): YES